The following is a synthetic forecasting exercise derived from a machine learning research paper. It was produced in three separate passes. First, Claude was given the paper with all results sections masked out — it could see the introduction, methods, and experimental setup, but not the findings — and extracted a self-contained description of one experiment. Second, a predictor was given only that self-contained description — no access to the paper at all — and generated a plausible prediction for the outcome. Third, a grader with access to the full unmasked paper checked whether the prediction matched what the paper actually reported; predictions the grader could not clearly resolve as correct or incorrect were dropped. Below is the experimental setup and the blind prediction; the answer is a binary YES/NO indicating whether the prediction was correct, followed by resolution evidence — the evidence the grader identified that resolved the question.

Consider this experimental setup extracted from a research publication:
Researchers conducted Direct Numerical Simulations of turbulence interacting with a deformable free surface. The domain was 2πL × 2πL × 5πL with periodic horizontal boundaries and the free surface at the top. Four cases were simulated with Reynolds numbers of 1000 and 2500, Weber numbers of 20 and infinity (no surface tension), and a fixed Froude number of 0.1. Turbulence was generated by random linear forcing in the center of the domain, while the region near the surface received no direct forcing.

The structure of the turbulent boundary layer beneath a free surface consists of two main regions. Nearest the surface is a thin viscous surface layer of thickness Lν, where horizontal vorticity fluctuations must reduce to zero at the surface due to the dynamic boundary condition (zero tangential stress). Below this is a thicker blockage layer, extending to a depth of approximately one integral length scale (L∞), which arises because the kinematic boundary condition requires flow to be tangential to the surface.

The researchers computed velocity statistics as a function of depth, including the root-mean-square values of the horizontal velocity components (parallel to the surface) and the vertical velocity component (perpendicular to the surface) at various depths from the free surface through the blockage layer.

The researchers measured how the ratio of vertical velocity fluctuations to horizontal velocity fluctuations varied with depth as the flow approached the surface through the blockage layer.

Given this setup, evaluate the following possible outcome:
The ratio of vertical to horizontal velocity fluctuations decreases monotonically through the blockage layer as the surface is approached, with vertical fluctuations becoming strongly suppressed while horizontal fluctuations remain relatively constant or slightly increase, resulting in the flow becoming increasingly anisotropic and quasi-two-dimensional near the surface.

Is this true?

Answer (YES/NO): YES